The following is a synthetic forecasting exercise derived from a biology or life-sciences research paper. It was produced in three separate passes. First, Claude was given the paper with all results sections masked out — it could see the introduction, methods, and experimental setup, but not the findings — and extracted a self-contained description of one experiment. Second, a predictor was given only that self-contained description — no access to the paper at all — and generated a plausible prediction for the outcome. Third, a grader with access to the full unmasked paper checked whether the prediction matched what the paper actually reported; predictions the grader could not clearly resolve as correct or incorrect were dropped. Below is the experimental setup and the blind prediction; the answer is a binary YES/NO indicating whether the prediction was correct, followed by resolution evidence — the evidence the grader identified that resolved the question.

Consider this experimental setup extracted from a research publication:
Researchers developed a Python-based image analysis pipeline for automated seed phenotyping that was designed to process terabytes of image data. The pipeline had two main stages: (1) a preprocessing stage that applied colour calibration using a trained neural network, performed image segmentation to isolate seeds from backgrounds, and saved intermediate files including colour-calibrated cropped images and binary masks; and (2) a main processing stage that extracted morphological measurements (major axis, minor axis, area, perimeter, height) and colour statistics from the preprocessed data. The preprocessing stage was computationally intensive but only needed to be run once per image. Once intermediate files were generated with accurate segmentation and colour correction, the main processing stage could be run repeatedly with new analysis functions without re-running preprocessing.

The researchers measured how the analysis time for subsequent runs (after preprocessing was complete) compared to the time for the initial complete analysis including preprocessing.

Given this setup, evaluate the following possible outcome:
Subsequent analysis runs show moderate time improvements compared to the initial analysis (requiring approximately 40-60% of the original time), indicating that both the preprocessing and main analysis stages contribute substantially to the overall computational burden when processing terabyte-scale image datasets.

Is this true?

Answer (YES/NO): NO